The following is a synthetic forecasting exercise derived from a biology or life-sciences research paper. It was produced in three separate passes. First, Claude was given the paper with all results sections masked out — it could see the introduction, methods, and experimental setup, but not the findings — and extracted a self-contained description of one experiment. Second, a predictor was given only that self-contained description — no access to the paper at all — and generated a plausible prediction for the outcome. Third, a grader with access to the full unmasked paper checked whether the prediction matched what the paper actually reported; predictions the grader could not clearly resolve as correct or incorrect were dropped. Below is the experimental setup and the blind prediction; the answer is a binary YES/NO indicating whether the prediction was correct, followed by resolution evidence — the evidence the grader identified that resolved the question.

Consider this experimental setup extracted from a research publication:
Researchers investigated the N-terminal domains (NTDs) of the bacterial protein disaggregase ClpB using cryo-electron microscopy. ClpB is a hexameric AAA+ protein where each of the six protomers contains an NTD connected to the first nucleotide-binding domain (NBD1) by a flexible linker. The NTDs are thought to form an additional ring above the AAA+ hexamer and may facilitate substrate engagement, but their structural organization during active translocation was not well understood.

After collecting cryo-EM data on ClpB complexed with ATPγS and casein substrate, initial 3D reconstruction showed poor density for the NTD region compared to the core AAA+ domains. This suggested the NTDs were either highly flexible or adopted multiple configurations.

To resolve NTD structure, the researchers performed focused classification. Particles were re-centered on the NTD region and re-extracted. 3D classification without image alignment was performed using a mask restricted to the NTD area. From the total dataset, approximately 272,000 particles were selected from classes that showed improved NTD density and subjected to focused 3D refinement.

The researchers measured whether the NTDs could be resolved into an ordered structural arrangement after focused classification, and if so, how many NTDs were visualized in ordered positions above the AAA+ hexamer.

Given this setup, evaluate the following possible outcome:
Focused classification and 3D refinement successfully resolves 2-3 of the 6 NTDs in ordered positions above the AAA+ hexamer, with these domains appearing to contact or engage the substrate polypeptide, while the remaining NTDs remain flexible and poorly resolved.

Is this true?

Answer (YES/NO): YES